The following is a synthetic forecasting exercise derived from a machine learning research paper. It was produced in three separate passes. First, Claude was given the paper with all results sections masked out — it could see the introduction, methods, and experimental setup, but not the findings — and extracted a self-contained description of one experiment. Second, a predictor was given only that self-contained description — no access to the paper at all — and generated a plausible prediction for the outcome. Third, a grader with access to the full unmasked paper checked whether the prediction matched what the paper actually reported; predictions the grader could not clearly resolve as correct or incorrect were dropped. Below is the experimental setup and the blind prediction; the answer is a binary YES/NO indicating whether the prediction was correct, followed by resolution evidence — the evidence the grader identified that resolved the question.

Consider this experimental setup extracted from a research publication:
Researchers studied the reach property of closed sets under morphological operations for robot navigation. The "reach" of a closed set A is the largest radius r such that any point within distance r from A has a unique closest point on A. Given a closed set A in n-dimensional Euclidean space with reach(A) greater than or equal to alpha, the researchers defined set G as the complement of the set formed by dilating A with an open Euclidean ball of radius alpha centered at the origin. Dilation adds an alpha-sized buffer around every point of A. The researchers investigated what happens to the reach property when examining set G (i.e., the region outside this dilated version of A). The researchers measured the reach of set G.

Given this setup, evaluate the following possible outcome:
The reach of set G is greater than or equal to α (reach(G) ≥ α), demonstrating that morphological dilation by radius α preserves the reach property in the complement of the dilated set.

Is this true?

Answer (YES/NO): YES